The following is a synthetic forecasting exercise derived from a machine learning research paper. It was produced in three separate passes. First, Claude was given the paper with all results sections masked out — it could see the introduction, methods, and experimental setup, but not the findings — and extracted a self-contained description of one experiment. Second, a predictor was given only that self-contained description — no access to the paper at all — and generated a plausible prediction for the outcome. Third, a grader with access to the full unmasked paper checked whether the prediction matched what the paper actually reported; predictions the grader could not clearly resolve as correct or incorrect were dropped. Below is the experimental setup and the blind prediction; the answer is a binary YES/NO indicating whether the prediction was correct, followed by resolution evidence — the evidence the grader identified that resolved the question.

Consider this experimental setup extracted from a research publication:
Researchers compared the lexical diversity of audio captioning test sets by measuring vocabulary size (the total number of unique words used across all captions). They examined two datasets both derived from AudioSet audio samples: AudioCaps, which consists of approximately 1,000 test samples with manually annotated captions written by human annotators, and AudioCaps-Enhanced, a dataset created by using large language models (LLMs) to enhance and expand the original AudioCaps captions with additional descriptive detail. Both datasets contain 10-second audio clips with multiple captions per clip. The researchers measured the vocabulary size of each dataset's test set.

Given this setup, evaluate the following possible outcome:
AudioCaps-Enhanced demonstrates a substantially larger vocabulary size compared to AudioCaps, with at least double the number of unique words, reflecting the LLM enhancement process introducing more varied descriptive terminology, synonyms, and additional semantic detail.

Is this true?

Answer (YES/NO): NO